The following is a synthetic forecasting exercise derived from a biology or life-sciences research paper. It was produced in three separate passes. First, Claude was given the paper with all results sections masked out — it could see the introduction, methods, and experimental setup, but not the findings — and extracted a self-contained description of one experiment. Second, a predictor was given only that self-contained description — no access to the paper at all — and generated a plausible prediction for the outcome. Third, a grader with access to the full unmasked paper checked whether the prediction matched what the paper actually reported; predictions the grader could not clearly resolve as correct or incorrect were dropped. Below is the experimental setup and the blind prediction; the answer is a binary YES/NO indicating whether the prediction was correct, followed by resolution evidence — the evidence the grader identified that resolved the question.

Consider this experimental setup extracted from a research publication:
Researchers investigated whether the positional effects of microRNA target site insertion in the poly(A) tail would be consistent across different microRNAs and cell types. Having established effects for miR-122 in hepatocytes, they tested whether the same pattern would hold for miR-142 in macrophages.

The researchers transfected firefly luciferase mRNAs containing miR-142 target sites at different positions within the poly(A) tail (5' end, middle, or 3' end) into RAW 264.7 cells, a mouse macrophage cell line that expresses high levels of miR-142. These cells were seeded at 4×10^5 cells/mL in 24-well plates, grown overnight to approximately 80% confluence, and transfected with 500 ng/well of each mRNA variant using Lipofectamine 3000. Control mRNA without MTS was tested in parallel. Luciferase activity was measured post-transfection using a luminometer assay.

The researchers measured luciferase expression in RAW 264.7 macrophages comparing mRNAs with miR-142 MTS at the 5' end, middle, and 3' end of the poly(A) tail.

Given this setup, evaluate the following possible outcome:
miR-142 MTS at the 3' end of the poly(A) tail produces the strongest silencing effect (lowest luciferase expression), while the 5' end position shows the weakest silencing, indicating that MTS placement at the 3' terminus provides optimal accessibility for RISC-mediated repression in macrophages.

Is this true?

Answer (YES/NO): NO